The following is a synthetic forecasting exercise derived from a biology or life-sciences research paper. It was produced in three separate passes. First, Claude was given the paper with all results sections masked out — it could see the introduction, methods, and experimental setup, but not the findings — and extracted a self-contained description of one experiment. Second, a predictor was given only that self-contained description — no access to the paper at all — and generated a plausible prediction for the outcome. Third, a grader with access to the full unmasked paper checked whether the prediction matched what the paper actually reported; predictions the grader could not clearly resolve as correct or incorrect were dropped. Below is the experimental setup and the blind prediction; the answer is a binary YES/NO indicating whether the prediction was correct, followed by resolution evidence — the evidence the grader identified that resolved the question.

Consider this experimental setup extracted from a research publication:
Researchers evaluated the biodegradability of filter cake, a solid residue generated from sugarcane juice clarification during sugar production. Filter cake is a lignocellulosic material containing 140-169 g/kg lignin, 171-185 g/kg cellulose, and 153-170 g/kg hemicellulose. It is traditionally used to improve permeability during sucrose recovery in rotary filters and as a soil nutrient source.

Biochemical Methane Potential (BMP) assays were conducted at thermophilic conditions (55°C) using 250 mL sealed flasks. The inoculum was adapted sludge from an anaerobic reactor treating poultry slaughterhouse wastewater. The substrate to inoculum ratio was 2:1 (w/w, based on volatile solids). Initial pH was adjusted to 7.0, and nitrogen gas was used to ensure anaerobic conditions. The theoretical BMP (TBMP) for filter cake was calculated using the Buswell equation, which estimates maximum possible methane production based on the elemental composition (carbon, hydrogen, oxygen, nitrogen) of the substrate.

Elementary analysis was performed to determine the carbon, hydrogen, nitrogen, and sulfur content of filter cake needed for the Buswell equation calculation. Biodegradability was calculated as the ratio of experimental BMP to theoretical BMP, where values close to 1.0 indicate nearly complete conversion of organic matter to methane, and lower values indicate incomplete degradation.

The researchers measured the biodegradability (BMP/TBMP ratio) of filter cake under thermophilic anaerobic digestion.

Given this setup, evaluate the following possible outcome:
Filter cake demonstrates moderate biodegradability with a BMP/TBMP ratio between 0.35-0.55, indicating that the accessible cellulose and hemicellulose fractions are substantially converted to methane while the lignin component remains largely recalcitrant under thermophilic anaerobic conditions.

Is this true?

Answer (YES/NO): NO